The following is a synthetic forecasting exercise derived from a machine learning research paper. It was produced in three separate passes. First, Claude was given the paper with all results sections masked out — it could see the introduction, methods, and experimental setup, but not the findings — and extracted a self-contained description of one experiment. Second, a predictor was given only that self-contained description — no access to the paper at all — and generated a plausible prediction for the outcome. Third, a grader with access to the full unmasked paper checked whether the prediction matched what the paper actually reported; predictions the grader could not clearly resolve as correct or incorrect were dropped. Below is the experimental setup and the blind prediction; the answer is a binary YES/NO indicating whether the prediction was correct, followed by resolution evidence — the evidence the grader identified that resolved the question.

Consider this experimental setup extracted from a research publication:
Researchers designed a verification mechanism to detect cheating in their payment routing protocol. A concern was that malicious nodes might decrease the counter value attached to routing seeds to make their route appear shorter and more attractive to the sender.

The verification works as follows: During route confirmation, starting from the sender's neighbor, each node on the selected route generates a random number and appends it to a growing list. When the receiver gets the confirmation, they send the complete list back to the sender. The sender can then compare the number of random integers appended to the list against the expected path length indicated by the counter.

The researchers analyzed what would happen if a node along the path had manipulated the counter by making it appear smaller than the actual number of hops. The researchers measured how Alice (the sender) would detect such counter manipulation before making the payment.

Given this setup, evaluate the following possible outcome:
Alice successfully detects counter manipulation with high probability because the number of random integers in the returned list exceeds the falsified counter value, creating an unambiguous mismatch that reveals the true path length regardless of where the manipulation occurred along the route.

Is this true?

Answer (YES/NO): YES